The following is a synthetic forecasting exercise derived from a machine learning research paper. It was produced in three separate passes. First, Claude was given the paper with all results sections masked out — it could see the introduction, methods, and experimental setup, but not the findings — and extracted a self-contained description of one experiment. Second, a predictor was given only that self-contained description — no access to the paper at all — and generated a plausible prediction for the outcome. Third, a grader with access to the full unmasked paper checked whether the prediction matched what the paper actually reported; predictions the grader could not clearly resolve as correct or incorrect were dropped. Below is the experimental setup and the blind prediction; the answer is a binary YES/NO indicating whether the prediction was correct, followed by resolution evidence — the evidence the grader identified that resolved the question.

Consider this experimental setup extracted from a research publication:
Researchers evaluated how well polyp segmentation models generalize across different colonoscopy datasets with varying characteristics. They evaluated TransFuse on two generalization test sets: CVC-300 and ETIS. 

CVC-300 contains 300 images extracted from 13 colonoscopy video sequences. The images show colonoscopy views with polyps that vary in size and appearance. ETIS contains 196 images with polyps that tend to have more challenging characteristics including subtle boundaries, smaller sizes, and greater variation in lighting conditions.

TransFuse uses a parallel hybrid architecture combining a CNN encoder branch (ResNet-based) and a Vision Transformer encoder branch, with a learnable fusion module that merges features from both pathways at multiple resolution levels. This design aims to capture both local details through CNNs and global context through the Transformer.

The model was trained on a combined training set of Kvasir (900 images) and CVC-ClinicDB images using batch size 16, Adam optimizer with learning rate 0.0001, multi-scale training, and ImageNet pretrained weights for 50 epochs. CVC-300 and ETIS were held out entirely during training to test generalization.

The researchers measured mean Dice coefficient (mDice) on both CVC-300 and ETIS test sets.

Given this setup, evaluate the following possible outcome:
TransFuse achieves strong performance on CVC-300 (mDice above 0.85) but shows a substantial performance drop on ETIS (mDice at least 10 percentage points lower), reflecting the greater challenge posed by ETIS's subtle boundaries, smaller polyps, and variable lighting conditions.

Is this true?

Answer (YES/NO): YES